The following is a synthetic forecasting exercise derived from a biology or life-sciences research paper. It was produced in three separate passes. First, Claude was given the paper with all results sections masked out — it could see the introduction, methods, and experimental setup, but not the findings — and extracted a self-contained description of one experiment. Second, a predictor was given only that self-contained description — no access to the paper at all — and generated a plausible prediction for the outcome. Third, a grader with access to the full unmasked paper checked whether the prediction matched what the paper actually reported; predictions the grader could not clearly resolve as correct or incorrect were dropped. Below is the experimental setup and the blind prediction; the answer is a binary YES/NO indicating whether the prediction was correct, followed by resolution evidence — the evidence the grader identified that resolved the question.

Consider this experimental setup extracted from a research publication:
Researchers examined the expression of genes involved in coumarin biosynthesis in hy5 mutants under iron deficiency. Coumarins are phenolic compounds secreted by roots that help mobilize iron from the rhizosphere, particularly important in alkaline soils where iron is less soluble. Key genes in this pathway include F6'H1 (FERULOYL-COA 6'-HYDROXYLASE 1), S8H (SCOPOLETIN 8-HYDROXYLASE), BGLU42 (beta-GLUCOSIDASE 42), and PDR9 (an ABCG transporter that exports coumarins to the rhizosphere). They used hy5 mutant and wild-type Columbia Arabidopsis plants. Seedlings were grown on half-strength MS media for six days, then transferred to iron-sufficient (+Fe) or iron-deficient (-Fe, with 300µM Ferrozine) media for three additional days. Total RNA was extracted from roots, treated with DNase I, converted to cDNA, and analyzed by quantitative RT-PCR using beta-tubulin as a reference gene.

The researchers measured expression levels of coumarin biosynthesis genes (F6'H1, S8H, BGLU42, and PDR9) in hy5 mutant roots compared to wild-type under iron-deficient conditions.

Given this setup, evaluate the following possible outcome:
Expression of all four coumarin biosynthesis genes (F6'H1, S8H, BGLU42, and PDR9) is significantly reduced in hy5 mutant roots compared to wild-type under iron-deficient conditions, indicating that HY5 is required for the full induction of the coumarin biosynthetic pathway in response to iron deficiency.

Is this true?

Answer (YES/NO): NO